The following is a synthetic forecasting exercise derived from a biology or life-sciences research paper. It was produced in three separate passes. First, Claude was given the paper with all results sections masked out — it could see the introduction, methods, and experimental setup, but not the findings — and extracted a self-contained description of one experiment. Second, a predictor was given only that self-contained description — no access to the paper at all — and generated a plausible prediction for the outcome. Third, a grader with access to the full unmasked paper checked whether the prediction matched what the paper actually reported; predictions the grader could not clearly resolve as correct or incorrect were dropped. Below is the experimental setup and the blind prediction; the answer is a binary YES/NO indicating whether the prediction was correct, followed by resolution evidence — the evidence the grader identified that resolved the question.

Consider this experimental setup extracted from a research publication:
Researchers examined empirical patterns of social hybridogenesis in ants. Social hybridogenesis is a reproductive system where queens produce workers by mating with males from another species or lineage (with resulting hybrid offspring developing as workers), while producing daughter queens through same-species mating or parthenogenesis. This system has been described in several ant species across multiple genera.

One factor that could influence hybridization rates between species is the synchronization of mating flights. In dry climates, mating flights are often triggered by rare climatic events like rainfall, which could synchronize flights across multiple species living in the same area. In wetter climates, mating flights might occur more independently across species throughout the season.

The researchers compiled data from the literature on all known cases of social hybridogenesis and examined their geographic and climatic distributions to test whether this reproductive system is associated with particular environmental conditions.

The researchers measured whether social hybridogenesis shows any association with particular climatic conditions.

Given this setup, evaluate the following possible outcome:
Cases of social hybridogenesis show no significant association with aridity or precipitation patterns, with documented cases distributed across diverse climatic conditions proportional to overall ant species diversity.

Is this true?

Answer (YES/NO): NO